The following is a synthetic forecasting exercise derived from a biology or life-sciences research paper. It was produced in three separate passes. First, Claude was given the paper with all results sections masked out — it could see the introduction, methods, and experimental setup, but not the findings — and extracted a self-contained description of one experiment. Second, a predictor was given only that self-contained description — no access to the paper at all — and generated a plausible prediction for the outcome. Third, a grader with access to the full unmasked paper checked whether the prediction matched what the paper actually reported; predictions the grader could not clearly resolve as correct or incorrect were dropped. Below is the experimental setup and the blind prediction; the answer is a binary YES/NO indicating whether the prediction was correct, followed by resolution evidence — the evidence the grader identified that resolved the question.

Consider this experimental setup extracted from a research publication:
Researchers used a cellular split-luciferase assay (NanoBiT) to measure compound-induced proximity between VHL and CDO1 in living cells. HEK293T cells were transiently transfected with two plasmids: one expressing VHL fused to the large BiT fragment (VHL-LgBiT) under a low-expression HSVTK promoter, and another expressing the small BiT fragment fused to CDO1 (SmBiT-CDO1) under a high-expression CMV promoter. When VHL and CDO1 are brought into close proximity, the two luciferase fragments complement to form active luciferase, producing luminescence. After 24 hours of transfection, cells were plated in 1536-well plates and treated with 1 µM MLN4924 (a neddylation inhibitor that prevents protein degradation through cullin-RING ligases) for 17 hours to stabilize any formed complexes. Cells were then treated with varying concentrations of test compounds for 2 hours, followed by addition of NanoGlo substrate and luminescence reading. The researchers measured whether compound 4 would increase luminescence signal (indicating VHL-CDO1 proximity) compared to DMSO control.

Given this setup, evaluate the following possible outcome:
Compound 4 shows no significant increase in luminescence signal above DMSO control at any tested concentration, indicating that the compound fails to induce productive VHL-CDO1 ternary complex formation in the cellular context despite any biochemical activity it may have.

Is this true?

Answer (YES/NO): NO